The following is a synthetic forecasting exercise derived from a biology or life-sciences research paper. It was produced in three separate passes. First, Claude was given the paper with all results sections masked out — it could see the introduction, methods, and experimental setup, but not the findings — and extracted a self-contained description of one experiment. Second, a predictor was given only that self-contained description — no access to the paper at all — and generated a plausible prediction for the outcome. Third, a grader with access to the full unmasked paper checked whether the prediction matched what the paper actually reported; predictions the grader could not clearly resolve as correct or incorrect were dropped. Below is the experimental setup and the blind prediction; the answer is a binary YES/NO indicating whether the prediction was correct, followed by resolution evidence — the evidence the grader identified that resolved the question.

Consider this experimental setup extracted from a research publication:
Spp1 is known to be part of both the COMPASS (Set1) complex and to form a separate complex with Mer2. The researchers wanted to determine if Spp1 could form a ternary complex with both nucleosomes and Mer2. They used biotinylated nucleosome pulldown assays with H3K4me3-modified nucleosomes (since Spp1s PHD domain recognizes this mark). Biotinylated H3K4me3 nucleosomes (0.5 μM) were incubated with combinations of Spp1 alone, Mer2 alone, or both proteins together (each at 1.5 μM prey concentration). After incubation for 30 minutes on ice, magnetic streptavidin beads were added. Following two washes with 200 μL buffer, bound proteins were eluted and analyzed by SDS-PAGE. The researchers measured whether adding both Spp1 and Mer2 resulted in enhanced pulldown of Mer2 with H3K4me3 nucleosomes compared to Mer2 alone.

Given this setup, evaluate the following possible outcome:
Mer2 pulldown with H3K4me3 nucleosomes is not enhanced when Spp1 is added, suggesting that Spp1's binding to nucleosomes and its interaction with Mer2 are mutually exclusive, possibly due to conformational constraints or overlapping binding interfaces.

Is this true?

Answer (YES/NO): NO